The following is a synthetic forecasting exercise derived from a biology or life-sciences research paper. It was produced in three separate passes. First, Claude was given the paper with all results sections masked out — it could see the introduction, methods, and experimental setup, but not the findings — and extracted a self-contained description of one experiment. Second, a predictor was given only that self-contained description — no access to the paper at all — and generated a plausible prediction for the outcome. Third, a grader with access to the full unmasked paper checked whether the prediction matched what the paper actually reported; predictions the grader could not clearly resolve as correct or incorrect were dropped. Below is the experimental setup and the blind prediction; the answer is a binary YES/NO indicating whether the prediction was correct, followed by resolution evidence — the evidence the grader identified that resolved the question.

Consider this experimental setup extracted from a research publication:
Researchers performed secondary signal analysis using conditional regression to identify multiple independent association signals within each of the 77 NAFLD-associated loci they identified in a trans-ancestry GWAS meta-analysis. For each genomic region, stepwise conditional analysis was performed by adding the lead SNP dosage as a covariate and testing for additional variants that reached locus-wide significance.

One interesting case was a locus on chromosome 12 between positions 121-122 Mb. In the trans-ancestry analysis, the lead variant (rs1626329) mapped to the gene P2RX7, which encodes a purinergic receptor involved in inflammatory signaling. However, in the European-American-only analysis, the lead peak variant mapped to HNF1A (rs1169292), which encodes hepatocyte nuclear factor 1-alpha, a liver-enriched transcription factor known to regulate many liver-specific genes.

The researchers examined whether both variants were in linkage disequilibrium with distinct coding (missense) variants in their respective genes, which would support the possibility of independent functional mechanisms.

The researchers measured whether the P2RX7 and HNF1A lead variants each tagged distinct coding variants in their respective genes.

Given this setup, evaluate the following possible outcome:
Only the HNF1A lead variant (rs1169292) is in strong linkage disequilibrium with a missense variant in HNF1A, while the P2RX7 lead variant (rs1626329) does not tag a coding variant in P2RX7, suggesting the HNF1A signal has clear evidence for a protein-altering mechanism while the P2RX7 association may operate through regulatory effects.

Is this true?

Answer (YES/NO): NO